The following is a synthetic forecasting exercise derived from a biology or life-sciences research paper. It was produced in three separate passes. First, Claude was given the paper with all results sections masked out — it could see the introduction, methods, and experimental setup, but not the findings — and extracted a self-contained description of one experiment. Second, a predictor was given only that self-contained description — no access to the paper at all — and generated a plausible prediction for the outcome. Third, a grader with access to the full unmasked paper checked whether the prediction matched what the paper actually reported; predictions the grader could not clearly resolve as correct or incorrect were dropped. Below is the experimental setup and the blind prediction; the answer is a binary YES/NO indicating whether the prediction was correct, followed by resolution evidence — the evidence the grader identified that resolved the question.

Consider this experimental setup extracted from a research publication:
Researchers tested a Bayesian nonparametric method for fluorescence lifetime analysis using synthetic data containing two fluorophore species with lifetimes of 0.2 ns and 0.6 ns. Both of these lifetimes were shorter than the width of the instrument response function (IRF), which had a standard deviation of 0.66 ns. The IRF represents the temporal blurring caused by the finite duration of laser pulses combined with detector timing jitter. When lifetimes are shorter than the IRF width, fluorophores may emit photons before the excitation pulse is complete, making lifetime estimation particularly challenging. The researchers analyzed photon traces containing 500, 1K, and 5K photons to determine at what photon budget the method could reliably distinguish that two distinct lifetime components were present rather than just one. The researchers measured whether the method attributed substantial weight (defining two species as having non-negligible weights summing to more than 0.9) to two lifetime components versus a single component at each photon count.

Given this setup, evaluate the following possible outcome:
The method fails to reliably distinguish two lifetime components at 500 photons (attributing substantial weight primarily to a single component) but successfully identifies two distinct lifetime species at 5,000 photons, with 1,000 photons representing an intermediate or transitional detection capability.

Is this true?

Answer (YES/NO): NO